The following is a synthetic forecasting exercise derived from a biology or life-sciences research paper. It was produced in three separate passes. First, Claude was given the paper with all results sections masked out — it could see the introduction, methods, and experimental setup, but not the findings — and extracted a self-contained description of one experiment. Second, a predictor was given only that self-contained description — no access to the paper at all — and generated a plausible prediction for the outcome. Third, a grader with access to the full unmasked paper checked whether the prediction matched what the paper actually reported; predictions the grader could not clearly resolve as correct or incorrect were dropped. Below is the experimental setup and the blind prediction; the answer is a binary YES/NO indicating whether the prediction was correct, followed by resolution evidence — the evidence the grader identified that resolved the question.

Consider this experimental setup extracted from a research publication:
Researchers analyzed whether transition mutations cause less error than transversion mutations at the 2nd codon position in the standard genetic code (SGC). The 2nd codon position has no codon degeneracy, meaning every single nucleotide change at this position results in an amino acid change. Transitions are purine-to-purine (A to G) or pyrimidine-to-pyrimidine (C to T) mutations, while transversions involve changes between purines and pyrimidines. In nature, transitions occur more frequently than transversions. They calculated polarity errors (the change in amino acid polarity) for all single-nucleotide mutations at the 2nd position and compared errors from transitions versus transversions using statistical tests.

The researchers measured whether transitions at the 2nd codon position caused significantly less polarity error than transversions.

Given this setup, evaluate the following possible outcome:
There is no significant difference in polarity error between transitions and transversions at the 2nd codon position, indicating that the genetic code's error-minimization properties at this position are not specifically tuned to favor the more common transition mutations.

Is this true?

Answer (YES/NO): NO